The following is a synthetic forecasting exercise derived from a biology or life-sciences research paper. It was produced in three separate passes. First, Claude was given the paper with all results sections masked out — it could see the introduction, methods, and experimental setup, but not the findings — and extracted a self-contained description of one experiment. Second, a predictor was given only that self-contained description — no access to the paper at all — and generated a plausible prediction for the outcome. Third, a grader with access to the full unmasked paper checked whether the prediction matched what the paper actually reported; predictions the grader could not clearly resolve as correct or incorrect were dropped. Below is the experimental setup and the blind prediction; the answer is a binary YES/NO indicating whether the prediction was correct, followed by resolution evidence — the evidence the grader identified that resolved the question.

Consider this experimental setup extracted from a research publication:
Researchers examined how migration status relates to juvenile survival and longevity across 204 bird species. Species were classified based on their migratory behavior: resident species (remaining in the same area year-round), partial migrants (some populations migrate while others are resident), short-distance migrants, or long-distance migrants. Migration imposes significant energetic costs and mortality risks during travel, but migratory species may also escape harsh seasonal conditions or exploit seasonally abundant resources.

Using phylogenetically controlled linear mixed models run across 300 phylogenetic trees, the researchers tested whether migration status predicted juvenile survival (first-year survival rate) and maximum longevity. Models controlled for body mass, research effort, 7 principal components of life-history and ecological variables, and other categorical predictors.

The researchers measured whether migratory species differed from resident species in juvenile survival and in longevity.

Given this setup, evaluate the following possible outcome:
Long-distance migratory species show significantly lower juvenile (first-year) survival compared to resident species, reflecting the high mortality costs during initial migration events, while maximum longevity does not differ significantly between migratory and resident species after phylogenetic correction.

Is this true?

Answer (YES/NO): NO